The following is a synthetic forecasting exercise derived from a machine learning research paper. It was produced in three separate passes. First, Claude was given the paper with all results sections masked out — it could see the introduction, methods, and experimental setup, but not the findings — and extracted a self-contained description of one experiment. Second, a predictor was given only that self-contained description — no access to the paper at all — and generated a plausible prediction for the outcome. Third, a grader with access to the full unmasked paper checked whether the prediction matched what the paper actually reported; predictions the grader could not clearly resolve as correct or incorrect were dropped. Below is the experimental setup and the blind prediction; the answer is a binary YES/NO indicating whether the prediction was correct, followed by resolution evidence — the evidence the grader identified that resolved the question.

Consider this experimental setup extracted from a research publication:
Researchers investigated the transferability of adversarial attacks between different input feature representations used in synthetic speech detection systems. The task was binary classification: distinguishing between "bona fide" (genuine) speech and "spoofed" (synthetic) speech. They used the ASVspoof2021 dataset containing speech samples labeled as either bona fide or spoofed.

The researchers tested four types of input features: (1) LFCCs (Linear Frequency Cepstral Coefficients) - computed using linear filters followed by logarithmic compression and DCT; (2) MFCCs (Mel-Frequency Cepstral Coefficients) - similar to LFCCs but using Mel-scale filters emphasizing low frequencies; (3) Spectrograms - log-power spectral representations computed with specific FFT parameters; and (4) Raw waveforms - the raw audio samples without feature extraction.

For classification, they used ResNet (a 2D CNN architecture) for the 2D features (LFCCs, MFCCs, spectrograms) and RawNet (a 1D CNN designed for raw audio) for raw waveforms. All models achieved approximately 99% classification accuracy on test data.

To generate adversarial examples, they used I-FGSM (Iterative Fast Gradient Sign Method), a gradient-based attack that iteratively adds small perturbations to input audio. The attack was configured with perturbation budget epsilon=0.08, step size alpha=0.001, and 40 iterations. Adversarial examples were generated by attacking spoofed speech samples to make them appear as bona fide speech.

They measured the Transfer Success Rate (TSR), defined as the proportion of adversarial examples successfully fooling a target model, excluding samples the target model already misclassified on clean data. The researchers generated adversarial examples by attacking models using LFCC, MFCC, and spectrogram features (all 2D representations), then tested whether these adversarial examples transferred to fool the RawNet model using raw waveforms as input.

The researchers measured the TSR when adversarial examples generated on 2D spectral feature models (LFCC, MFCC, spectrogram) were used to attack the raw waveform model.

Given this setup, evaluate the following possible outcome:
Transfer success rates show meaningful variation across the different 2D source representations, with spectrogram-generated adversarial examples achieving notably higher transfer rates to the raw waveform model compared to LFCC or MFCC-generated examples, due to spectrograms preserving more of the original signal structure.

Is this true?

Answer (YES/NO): NO